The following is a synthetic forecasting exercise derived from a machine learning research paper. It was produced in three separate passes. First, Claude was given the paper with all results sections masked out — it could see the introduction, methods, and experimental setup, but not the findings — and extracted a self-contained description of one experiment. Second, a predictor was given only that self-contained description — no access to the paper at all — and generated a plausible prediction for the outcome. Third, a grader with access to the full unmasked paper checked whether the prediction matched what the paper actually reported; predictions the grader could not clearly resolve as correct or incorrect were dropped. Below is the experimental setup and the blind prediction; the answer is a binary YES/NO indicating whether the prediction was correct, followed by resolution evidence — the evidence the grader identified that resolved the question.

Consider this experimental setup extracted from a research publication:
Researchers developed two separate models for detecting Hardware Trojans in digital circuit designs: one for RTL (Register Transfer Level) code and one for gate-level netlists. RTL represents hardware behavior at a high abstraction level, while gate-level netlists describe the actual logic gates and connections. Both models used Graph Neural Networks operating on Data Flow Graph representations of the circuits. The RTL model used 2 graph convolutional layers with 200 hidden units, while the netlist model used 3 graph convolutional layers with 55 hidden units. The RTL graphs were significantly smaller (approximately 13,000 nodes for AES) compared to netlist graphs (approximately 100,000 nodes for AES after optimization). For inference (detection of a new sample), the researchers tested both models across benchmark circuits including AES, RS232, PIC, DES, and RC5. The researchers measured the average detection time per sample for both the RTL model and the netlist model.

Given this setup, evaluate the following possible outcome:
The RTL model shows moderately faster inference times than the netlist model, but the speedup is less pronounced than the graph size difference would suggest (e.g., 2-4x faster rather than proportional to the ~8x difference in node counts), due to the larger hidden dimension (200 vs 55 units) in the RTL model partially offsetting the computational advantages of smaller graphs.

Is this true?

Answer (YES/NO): NO